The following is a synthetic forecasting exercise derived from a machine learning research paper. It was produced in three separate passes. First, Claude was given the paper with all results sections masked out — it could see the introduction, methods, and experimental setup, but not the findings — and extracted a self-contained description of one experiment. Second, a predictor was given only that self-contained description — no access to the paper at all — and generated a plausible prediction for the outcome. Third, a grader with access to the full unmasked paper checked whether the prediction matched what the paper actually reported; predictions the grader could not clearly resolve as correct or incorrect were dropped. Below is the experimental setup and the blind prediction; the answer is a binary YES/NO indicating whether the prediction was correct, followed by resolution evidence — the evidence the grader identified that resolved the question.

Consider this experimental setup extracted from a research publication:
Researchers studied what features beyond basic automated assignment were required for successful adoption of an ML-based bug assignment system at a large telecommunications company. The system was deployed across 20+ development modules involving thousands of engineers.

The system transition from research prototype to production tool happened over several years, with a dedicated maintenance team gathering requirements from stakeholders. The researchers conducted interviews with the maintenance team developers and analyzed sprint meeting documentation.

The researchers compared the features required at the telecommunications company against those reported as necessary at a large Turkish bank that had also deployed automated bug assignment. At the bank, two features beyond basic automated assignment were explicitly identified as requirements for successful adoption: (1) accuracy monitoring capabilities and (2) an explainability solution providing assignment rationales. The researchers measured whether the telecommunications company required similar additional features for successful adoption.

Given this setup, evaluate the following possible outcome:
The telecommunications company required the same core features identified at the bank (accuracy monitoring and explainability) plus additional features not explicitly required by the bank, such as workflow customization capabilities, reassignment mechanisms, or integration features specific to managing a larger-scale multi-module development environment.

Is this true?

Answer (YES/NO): NO